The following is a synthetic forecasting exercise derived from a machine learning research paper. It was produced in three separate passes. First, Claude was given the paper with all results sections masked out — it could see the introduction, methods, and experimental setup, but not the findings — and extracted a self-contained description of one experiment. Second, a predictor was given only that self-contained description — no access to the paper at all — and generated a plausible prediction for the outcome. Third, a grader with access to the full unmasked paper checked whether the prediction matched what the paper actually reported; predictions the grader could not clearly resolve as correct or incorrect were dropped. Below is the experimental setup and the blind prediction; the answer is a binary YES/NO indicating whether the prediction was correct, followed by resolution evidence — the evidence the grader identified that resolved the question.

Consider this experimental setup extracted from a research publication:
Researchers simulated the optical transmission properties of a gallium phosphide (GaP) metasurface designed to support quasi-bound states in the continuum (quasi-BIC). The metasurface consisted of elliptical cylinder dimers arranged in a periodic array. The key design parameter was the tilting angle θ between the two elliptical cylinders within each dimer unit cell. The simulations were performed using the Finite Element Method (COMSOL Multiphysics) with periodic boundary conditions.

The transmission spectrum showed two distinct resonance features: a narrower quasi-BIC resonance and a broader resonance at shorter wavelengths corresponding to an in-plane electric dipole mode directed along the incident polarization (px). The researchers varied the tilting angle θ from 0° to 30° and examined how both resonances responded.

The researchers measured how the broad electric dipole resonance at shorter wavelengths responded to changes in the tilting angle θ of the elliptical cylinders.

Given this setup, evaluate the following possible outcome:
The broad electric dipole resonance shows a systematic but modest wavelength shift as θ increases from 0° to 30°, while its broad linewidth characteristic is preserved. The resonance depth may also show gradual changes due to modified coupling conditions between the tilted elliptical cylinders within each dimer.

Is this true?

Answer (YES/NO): NO